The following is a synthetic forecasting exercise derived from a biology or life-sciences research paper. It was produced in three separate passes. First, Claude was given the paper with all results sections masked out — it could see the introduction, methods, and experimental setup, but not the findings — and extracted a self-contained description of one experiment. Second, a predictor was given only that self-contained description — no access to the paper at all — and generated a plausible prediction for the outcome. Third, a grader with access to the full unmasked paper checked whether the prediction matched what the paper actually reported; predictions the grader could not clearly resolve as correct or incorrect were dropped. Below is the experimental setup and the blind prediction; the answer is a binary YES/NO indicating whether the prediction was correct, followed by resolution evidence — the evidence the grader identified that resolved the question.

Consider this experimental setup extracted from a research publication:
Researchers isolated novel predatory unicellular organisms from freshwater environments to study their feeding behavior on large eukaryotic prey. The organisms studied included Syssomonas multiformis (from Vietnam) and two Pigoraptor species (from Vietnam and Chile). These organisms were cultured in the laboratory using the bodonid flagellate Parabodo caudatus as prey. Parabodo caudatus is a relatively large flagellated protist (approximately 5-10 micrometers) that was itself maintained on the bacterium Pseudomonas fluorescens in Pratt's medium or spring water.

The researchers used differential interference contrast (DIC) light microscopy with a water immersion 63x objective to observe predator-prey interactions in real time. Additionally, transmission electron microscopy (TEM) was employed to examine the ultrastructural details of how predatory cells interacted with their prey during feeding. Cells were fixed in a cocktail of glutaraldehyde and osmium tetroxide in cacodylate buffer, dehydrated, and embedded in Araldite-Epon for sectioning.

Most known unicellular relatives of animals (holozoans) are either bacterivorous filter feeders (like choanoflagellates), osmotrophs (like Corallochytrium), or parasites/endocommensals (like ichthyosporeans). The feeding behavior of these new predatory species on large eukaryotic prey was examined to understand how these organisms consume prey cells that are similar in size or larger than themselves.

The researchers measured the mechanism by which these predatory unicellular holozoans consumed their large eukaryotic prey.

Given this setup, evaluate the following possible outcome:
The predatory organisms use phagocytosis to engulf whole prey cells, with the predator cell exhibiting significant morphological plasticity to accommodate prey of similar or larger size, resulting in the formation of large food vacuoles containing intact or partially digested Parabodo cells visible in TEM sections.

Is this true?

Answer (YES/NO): NO